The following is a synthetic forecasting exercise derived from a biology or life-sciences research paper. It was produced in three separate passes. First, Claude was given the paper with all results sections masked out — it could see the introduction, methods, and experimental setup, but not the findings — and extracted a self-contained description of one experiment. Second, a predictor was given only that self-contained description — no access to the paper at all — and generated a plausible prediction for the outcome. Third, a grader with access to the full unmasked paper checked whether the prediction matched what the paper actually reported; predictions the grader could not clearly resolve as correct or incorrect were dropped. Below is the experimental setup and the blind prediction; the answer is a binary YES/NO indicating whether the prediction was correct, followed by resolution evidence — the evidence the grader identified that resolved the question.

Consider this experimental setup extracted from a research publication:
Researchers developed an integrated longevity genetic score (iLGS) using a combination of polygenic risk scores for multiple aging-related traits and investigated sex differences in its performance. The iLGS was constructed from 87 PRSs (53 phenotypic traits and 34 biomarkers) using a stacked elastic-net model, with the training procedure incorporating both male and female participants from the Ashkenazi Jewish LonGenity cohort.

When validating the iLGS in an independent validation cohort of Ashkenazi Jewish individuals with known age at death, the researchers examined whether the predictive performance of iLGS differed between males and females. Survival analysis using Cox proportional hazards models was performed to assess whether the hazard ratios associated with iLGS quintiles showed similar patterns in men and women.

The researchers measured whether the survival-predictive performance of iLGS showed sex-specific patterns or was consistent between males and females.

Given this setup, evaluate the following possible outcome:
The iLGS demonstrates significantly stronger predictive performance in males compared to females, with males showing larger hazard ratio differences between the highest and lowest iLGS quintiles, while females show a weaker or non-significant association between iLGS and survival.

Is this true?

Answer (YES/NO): NO